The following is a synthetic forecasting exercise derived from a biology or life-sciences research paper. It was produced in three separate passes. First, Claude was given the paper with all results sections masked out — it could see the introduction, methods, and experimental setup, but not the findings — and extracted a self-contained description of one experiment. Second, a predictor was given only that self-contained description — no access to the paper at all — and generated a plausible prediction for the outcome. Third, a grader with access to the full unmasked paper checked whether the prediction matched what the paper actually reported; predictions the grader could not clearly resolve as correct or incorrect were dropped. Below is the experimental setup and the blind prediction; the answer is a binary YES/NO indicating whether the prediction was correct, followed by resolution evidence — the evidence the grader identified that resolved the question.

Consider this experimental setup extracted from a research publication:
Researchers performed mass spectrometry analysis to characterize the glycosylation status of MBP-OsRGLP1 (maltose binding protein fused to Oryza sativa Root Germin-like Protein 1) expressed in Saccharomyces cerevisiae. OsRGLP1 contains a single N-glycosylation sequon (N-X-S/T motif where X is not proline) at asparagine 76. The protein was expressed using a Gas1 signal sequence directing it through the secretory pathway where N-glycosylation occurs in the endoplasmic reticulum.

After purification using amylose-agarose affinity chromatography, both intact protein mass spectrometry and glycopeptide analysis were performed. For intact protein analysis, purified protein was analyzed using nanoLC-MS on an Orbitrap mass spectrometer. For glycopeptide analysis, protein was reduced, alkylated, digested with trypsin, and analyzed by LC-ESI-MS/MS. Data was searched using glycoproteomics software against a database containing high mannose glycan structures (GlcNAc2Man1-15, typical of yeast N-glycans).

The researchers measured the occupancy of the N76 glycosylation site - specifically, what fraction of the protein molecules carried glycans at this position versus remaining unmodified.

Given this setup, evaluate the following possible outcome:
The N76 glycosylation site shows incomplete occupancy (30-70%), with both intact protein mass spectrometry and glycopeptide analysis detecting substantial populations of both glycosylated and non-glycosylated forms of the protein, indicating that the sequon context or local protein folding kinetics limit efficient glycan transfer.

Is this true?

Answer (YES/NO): YES